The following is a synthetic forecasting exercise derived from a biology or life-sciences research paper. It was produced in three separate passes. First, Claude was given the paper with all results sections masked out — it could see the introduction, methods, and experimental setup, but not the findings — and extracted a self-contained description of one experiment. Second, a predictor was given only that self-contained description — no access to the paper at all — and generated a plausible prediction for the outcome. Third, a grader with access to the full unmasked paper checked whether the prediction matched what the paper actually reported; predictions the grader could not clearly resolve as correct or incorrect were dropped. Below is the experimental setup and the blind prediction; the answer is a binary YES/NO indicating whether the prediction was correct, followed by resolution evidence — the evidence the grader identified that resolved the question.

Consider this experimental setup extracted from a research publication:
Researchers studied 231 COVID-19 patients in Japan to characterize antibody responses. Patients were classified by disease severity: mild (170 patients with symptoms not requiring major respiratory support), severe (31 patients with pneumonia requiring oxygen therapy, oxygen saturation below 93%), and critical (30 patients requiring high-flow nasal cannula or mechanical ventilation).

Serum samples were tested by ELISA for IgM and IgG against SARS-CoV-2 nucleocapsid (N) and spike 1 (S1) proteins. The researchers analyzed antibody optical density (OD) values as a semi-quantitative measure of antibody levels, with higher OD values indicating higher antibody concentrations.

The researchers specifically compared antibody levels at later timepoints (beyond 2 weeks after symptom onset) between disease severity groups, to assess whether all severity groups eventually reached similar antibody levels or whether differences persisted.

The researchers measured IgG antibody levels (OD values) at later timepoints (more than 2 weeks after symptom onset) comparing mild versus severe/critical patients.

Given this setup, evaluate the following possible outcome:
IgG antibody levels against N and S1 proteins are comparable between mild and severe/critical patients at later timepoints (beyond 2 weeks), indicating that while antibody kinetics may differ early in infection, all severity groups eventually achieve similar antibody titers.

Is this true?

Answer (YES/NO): NO